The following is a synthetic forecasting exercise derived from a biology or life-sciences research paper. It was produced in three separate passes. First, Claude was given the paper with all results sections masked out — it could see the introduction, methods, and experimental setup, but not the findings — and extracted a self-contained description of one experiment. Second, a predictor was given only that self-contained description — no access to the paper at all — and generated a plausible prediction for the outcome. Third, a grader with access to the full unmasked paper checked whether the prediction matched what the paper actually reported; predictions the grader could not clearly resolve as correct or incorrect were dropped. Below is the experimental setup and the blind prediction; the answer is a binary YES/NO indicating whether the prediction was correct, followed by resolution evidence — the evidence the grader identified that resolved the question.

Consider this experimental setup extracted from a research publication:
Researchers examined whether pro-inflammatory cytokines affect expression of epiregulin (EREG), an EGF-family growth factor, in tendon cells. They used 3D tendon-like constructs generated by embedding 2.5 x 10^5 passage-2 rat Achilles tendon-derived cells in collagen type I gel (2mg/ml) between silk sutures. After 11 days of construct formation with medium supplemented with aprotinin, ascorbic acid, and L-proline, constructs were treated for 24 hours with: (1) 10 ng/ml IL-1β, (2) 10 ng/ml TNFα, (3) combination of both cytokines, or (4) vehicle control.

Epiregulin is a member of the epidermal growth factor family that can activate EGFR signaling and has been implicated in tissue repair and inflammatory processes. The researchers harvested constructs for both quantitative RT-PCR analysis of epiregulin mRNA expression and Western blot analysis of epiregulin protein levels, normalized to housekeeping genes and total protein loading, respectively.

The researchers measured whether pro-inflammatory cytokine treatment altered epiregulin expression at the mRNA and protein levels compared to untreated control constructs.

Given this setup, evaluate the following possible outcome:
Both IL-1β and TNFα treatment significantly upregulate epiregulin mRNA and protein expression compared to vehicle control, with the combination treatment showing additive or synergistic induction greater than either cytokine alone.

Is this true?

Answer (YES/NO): YES